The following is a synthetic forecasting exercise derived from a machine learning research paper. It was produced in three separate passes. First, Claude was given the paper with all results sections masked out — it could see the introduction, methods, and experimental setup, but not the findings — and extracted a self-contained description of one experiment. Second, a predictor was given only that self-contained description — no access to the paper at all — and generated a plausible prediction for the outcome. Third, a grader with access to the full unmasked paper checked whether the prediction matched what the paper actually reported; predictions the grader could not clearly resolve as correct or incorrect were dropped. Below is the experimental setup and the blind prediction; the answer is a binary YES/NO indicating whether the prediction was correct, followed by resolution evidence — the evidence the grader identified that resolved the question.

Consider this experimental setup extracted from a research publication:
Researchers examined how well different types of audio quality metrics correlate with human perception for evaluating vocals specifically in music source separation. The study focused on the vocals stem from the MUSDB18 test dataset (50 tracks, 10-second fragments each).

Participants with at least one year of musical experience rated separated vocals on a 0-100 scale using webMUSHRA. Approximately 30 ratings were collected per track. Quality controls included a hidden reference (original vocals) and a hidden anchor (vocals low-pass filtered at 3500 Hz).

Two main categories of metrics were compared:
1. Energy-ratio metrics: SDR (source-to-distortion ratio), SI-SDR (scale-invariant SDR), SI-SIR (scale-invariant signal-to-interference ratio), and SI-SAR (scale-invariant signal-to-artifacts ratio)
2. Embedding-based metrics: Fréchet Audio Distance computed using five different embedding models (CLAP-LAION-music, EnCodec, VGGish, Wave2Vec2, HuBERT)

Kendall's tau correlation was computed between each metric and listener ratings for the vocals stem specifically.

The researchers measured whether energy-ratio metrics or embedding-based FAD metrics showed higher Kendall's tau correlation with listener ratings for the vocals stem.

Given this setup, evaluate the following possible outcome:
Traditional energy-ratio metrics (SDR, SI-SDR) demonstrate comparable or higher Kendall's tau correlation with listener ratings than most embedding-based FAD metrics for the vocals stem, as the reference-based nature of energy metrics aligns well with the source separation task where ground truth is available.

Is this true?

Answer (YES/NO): YES